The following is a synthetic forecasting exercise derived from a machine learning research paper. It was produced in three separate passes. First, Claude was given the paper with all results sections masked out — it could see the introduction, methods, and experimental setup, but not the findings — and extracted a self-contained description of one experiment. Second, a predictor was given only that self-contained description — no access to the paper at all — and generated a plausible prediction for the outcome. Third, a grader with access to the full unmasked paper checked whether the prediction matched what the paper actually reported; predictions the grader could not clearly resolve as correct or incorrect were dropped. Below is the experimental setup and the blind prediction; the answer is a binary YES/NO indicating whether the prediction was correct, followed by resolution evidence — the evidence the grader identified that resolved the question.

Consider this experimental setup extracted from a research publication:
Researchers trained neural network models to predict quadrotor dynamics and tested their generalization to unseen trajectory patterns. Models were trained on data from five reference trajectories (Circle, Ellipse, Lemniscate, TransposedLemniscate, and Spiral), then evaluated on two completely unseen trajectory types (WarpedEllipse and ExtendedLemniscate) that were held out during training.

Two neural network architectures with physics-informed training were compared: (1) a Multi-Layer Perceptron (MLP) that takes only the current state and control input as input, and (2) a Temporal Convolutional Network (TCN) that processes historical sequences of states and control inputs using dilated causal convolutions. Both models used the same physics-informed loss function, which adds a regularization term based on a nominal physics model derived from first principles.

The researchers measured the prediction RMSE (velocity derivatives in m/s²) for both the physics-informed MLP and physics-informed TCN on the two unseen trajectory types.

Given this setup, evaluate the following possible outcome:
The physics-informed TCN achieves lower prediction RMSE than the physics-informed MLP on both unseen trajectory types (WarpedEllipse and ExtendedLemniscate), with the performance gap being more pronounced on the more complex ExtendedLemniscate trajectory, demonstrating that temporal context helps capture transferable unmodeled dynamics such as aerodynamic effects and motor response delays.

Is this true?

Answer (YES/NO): YES